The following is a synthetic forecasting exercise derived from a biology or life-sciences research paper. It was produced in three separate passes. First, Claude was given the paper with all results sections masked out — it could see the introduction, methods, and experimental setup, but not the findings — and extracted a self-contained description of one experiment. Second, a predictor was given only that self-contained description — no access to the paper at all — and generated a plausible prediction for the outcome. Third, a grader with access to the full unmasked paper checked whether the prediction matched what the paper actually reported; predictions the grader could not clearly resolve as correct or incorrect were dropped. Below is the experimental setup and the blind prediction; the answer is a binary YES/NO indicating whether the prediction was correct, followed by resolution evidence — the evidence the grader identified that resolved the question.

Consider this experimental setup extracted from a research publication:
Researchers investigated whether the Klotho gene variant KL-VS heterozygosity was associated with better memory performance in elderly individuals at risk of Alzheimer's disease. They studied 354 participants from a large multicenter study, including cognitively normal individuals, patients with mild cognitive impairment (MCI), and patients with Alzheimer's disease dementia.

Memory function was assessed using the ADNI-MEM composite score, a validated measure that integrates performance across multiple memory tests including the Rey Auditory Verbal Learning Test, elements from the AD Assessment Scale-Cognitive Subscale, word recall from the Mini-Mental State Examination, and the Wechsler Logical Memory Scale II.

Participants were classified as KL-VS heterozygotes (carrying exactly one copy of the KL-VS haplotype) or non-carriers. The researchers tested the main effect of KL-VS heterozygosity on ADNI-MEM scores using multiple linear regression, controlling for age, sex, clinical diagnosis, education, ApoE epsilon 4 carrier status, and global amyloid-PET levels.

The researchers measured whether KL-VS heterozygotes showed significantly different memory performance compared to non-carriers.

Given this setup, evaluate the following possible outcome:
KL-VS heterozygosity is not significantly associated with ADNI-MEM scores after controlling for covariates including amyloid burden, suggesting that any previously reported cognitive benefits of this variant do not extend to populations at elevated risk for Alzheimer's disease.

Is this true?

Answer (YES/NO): NO